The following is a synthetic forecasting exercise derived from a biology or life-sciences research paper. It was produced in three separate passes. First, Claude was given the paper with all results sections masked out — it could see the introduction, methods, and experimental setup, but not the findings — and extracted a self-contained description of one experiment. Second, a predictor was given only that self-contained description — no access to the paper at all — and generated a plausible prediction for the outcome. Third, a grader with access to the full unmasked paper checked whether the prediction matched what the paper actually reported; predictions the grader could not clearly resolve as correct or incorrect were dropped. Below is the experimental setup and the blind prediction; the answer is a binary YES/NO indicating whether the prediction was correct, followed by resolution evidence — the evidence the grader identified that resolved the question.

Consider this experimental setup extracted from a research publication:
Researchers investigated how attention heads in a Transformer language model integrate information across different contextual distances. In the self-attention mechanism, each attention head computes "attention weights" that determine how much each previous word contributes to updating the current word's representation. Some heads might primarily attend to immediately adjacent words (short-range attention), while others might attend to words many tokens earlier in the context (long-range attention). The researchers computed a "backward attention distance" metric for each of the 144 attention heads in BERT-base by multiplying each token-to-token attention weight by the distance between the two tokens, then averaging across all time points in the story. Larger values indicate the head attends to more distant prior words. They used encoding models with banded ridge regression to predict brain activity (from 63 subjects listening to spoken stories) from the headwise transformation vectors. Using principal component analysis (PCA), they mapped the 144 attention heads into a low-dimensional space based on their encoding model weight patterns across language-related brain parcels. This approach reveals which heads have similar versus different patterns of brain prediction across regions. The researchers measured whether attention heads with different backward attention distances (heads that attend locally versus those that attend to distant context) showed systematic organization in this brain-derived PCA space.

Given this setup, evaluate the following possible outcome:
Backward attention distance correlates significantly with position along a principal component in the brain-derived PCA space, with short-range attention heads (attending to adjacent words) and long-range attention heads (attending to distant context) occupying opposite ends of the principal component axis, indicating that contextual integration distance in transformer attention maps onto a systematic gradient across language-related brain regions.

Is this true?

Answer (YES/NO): YES